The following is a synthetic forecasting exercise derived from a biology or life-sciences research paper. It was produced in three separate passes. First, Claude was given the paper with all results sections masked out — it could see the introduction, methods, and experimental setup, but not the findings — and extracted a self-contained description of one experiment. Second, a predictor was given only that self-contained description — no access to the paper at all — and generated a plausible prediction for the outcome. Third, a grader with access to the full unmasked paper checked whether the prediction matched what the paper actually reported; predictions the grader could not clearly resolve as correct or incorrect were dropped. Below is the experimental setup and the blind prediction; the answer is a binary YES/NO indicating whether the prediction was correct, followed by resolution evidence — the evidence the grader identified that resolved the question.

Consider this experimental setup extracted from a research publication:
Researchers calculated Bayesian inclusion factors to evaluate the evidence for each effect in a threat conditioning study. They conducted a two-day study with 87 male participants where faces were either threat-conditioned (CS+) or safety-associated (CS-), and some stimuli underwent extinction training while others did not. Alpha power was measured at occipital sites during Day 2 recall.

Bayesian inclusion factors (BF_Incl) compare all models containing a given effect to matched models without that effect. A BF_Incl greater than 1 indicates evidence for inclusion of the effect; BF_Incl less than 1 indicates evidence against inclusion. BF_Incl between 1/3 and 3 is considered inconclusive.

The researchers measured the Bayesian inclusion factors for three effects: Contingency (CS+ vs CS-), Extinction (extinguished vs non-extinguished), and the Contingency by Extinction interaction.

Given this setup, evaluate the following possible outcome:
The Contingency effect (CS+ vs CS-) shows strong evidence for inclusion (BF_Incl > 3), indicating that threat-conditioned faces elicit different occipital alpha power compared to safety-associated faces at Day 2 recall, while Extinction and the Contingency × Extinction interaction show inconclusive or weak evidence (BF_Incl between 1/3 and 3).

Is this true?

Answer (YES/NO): NO